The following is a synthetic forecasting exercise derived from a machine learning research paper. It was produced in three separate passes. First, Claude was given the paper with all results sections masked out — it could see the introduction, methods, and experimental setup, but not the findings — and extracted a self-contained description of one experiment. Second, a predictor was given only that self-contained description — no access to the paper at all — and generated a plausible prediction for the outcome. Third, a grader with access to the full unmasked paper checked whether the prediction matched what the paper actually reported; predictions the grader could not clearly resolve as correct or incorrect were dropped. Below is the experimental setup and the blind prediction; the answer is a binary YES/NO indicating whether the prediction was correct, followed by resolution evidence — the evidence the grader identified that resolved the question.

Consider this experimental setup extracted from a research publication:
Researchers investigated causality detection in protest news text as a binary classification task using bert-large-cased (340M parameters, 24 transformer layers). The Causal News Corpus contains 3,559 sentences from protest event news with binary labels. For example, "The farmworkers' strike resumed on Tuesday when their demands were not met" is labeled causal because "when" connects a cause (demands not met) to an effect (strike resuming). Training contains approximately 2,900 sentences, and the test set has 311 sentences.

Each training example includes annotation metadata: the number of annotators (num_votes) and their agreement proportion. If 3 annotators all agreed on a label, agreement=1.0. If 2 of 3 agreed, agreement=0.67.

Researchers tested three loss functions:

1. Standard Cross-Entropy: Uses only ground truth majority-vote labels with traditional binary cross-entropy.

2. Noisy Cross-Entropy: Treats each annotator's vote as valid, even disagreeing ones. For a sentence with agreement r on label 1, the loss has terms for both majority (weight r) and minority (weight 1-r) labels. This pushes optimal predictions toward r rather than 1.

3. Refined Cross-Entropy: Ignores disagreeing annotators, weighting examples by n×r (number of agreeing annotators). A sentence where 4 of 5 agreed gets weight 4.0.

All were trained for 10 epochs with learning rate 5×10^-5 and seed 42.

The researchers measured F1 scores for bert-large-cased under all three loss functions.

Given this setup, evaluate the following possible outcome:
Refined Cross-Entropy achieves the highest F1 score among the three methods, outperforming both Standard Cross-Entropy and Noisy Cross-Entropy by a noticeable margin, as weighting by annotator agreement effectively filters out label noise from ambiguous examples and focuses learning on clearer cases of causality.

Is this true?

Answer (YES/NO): NO